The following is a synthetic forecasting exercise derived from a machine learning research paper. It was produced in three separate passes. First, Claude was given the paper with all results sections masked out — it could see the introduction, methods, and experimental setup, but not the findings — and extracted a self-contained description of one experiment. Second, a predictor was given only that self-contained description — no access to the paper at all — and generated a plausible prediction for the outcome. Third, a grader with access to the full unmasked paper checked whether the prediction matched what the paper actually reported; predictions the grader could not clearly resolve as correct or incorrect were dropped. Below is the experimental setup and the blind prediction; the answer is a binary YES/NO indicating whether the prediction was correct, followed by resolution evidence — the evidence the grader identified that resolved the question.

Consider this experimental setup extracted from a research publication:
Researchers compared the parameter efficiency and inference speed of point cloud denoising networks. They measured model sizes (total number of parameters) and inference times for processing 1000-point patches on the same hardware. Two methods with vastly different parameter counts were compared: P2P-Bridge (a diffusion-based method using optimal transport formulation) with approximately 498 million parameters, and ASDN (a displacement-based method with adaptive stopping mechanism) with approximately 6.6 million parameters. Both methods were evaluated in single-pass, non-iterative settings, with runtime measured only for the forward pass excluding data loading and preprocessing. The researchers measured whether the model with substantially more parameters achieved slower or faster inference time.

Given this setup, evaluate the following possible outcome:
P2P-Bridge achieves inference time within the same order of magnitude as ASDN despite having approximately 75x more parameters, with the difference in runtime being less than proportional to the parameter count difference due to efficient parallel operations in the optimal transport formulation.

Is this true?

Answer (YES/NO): YES